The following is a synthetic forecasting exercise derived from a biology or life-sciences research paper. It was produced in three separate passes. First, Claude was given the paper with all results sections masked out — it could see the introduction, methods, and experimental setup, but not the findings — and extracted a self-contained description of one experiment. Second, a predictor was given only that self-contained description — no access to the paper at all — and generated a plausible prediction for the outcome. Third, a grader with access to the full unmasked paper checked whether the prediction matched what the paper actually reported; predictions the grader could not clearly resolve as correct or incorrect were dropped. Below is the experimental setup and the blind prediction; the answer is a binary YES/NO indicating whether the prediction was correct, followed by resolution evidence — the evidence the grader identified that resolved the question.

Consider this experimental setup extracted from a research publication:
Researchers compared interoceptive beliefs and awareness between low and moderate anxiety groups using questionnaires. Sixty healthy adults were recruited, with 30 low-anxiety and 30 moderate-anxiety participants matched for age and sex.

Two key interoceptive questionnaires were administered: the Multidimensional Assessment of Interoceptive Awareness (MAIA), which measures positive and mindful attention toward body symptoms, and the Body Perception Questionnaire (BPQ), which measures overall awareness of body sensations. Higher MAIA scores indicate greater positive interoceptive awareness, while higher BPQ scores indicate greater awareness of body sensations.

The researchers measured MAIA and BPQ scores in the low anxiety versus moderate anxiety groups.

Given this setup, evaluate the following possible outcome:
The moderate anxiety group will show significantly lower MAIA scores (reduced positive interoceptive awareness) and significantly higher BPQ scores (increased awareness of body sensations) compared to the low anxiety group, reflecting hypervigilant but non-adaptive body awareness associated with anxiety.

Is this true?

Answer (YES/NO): YES